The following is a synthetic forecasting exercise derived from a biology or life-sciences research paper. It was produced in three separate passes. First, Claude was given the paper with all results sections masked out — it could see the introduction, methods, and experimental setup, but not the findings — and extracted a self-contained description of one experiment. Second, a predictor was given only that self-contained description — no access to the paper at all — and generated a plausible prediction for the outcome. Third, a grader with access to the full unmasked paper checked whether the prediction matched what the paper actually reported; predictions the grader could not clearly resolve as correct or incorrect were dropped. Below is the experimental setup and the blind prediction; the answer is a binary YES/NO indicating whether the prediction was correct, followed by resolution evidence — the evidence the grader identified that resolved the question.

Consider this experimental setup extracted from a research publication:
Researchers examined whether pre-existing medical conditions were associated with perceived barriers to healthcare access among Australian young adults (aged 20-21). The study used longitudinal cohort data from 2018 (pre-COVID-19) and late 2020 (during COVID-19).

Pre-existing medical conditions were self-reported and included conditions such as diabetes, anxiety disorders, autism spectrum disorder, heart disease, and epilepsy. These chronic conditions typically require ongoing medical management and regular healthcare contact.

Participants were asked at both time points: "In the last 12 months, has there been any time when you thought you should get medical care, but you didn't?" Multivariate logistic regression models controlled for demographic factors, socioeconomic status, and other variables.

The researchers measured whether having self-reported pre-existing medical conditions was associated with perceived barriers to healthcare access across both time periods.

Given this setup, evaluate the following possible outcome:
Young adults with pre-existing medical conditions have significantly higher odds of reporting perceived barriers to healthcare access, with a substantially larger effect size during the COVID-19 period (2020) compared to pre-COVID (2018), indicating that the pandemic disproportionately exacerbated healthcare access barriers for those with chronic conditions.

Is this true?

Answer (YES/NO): NO